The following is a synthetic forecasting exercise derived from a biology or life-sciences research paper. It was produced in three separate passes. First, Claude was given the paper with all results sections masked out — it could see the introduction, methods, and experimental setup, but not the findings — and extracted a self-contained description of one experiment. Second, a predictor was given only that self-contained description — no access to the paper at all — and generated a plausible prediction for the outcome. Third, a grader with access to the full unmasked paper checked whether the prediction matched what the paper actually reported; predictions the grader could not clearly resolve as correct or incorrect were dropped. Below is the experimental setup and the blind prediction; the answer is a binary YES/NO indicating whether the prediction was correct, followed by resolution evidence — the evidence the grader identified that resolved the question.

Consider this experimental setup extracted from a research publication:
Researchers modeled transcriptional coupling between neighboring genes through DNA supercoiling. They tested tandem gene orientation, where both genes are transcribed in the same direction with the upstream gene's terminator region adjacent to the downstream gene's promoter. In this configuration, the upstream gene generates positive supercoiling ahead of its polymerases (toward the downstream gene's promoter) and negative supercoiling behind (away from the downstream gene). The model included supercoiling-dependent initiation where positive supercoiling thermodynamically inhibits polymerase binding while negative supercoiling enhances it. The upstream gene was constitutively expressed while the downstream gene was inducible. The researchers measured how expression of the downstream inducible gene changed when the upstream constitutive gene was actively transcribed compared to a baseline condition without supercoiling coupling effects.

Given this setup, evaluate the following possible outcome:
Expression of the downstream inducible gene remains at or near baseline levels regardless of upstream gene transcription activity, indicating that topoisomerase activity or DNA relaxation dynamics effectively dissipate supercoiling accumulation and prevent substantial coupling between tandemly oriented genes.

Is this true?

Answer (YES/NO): NO